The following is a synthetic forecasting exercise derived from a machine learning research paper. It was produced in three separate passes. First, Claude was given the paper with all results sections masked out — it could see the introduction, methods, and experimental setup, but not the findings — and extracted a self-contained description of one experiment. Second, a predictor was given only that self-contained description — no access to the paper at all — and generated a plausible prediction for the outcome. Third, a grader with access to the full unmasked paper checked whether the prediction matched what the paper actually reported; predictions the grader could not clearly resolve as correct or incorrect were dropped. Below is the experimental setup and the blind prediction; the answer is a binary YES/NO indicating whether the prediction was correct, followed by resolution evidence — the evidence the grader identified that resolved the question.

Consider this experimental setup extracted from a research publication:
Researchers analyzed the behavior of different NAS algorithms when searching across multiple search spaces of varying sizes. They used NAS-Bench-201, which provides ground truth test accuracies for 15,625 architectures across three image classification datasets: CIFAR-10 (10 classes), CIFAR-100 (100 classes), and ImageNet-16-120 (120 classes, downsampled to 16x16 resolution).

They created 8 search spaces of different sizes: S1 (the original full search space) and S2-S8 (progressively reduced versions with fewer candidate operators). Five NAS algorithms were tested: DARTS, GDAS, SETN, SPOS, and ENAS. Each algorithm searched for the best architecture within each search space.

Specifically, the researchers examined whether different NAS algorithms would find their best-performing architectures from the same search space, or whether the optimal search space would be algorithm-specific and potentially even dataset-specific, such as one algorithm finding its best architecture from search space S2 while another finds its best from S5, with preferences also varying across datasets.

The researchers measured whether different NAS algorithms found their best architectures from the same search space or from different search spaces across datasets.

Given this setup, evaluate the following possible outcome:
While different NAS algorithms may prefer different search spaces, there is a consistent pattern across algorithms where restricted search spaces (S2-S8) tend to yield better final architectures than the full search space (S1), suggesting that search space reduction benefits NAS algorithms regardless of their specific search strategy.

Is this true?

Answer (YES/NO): NO